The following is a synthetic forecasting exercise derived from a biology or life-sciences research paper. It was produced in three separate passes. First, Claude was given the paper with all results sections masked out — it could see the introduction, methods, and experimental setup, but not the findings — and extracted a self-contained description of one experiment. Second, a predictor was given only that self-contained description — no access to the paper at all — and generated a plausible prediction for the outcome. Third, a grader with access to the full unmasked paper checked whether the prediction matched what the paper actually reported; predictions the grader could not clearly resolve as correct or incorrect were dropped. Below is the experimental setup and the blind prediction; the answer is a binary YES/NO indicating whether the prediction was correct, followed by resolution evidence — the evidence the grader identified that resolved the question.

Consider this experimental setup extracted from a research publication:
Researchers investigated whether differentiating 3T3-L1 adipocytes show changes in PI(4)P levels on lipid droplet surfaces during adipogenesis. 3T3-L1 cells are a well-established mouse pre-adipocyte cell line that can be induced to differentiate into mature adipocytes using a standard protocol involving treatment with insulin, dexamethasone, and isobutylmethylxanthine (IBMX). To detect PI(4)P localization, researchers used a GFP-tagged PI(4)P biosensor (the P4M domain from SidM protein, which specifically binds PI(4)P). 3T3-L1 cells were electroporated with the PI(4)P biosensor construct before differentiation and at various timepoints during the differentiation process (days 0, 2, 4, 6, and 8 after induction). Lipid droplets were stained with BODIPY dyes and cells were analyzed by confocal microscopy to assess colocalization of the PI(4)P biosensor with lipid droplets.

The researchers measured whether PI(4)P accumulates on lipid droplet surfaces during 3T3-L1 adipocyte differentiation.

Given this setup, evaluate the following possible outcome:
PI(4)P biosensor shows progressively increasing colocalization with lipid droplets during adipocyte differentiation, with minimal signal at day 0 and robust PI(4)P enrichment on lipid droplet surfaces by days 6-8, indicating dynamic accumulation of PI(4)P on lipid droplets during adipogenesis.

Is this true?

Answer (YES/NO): NO